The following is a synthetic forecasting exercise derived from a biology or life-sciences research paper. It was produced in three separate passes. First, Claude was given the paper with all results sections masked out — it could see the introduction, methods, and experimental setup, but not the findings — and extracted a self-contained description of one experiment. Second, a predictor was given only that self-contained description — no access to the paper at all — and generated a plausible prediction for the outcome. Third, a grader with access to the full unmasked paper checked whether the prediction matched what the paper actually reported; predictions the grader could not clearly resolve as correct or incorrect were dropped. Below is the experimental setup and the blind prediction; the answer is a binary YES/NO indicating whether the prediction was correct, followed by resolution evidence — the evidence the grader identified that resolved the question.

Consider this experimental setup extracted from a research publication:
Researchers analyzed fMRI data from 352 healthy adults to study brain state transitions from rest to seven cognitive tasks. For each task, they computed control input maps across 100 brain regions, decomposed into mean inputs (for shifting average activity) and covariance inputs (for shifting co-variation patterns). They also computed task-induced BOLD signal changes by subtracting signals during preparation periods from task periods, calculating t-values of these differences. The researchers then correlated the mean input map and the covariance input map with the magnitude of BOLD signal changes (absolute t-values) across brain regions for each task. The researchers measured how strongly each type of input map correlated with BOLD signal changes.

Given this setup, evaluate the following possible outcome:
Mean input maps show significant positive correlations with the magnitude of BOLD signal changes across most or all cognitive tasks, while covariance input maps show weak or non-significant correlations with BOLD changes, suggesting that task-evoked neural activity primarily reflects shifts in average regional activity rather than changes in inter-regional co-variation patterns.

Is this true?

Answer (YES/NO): YES